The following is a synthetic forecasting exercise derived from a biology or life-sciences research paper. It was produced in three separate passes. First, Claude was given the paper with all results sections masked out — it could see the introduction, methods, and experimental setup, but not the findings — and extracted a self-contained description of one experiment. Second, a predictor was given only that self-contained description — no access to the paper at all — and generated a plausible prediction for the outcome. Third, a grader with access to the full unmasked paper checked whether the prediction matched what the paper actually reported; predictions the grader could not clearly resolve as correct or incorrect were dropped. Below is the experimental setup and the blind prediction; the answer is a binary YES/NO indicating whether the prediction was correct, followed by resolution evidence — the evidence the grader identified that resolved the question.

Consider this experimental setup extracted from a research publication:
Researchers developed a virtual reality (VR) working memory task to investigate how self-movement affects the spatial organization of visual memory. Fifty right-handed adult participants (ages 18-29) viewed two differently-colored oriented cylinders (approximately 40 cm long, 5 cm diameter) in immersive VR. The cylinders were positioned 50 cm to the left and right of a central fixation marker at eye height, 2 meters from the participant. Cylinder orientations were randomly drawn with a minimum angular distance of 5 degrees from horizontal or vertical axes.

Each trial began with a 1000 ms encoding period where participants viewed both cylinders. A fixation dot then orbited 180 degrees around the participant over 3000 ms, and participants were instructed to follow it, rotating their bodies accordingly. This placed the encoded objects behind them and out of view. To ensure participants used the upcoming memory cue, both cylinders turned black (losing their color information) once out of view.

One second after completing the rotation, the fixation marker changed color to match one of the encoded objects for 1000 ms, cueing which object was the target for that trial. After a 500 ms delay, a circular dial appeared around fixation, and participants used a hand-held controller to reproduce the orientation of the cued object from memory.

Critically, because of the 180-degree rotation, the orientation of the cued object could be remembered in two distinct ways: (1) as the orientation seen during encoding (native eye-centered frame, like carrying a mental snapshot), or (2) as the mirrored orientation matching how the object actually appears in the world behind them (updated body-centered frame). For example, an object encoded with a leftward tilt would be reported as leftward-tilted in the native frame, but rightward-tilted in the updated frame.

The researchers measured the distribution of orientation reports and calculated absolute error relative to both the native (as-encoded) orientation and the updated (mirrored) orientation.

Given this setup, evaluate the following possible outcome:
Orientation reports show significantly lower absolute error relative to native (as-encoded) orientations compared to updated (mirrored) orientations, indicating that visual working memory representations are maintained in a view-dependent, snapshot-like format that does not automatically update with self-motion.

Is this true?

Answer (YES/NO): YES